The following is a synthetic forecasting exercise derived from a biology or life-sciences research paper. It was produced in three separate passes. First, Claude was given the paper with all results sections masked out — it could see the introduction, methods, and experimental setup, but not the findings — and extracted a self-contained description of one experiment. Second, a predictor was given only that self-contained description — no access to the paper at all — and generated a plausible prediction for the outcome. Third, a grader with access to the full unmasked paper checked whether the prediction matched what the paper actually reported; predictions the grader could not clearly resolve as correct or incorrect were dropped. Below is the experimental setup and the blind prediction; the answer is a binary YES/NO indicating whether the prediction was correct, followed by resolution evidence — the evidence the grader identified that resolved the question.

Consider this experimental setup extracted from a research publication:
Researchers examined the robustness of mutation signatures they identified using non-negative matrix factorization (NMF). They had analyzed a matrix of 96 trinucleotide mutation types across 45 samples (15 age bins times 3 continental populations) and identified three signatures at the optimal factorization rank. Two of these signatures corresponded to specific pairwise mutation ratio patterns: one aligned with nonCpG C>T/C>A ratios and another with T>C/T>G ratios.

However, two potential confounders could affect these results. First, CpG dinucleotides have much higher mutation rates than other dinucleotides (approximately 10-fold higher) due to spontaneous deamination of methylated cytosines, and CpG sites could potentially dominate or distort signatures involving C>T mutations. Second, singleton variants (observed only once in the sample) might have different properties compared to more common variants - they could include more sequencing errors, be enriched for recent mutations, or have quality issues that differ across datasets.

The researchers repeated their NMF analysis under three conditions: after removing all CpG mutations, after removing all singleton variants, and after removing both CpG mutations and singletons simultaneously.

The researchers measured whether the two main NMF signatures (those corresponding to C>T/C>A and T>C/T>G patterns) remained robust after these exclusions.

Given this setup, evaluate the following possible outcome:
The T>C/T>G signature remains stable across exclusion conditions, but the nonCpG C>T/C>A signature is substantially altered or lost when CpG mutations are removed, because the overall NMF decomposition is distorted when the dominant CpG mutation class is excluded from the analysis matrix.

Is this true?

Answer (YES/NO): NO